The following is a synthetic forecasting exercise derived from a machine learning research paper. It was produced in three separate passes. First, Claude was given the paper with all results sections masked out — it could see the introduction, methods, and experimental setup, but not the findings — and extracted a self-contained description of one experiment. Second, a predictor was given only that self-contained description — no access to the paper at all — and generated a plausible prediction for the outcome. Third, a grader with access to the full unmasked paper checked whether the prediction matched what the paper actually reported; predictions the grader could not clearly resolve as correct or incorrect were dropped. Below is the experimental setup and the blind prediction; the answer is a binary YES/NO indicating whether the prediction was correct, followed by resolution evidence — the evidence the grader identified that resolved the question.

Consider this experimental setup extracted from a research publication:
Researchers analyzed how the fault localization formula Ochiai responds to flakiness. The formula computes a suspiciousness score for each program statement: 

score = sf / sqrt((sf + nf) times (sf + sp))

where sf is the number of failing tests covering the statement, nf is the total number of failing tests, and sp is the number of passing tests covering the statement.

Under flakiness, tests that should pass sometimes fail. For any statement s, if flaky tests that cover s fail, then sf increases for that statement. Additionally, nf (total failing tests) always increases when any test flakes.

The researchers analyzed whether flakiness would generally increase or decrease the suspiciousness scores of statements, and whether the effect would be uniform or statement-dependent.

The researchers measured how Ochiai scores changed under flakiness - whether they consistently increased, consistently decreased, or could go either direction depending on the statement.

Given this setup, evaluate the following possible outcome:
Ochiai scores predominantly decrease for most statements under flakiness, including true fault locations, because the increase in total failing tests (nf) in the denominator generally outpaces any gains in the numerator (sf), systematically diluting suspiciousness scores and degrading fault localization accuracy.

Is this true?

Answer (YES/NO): NO